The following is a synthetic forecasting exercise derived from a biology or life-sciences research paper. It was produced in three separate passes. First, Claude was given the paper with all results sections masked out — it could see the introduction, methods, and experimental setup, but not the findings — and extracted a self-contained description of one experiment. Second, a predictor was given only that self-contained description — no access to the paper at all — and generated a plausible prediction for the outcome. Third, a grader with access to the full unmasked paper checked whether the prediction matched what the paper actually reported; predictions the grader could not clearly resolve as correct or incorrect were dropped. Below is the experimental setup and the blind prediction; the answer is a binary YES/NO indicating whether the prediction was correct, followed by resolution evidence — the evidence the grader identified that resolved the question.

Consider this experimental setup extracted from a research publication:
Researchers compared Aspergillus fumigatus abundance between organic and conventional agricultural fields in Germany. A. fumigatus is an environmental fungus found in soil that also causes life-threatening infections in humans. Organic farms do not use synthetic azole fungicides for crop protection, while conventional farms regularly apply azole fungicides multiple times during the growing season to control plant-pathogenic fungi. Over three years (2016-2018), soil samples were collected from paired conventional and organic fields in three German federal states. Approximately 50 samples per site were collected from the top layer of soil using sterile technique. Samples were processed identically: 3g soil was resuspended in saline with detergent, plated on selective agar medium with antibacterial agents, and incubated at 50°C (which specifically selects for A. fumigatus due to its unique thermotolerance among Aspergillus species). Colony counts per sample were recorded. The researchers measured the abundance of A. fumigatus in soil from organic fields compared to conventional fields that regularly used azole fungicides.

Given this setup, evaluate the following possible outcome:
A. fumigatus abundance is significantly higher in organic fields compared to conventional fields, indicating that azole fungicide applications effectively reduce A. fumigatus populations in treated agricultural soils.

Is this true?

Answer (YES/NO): YES